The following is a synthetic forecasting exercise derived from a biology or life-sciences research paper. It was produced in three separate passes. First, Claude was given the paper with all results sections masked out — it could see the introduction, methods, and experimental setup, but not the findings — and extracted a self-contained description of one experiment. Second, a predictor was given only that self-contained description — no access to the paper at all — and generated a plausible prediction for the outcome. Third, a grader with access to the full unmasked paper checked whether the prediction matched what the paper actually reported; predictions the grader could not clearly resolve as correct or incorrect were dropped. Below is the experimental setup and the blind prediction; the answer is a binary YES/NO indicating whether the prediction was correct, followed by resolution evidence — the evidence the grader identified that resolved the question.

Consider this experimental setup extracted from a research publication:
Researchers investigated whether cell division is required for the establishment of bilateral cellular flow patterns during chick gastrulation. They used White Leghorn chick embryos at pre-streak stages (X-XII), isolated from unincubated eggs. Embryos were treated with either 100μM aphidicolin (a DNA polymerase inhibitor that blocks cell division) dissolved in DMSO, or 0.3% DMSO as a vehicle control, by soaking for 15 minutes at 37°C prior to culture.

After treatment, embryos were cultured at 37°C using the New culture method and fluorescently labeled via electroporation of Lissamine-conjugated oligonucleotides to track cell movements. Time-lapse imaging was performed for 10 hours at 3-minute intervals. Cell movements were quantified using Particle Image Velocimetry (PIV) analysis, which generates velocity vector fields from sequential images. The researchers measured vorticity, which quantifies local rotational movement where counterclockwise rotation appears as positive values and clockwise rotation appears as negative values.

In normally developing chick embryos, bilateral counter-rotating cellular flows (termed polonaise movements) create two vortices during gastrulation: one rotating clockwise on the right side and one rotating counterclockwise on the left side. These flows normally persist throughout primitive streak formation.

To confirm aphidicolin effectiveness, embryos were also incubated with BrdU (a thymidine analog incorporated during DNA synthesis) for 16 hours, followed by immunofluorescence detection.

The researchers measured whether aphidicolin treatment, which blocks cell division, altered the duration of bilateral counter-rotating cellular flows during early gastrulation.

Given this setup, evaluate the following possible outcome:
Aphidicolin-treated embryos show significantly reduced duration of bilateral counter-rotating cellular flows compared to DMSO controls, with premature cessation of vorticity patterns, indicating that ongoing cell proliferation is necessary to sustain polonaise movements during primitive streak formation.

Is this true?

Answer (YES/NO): NO